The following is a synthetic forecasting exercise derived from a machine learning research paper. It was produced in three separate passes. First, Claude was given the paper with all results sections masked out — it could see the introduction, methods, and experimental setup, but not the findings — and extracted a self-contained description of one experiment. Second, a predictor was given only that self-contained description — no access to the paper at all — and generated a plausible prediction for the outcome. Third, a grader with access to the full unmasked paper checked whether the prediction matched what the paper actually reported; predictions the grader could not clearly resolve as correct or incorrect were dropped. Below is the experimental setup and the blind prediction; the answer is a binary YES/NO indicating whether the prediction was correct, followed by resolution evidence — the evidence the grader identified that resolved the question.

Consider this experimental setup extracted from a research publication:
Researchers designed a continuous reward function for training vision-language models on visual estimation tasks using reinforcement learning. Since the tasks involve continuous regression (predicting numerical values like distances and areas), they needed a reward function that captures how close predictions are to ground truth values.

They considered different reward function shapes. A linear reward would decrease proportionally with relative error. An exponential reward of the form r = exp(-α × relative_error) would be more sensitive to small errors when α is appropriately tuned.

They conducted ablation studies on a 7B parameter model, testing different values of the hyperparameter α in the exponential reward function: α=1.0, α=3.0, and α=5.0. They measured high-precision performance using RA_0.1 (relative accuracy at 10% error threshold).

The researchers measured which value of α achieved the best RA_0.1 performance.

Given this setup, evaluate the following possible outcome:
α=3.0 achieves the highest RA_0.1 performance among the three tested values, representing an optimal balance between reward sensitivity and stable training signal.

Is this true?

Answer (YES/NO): YES